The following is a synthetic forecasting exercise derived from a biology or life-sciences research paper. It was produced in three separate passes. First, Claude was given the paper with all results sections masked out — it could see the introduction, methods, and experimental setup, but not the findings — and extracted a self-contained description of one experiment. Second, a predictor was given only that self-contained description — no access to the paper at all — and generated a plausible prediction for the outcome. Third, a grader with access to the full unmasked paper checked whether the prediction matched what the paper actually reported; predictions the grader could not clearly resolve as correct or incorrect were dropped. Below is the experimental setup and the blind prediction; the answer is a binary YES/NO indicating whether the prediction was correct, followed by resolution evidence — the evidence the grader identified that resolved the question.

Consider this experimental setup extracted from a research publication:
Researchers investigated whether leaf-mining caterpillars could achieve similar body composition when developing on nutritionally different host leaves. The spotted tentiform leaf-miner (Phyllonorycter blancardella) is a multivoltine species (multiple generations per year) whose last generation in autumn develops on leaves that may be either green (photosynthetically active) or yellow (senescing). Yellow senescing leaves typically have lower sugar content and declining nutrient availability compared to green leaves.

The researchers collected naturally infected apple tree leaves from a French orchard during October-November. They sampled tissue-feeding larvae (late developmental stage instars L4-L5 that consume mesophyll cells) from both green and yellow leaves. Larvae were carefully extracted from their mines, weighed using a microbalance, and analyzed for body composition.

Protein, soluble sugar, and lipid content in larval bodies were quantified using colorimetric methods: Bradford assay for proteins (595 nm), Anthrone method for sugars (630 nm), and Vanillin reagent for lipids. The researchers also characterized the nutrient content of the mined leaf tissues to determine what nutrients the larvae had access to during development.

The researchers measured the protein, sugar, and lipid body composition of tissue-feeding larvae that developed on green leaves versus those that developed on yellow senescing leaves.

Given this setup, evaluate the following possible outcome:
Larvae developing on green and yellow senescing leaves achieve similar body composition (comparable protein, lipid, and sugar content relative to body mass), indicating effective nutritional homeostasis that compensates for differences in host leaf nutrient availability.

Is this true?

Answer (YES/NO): YES